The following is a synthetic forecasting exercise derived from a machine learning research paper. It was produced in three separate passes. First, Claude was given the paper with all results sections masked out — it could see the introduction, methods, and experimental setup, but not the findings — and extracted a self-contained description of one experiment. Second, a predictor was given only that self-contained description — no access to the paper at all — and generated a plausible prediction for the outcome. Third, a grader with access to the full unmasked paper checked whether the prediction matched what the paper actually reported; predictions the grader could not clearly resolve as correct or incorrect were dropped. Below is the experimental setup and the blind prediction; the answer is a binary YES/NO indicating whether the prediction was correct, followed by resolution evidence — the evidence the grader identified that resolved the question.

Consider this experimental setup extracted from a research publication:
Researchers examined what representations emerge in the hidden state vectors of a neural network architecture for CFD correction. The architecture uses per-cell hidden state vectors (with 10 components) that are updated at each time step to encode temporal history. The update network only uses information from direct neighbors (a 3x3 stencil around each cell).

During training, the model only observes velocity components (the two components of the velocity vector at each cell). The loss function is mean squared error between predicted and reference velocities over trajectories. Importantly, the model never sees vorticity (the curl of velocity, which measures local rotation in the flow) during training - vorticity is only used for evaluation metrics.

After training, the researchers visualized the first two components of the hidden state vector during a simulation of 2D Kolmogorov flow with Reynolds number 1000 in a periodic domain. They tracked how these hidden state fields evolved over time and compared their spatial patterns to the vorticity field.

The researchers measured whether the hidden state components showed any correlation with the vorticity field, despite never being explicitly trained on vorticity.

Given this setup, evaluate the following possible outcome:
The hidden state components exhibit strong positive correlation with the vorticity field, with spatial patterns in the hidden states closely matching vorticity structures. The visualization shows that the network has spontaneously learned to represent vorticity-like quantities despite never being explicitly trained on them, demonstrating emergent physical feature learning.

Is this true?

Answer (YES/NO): YES